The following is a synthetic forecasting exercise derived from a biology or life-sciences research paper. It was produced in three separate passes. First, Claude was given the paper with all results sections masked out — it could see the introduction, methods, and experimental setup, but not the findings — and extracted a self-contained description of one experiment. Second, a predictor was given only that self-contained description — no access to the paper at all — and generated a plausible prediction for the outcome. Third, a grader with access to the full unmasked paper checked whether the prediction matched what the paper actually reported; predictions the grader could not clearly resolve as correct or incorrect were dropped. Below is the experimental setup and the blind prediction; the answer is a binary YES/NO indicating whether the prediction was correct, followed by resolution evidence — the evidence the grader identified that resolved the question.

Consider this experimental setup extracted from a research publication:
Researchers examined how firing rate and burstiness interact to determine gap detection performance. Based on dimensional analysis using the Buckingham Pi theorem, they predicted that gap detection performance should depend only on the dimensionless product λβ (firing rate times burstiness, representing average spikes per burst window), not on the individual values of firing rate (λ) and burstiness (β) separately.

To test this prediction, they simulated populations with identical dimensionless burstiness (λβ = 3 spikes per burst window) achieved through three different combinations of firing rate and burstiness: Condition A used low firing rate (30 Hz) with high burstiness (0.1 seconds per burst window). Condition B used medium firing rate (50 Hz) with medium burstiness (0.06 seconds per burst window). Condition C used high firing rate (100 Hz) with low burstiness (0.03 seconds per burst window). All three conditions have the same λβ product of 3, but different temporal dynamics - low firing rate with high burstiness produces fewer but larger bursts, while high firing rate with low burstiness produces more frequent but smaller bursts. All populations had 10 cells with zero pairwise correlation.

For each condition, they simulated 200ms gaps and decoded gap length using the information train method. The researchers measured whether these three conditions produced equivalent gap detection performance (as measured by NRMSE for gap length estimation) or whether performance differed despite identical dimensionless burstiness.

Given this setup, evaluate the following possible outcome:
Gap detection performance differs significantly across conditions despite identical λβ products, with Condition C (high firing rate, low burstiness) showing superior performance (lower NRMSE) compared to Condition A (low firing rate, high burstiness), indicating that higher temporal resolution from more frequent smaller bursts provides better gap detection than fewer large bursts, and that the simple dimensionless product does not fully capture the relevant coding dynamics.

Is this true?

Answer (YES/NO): NO